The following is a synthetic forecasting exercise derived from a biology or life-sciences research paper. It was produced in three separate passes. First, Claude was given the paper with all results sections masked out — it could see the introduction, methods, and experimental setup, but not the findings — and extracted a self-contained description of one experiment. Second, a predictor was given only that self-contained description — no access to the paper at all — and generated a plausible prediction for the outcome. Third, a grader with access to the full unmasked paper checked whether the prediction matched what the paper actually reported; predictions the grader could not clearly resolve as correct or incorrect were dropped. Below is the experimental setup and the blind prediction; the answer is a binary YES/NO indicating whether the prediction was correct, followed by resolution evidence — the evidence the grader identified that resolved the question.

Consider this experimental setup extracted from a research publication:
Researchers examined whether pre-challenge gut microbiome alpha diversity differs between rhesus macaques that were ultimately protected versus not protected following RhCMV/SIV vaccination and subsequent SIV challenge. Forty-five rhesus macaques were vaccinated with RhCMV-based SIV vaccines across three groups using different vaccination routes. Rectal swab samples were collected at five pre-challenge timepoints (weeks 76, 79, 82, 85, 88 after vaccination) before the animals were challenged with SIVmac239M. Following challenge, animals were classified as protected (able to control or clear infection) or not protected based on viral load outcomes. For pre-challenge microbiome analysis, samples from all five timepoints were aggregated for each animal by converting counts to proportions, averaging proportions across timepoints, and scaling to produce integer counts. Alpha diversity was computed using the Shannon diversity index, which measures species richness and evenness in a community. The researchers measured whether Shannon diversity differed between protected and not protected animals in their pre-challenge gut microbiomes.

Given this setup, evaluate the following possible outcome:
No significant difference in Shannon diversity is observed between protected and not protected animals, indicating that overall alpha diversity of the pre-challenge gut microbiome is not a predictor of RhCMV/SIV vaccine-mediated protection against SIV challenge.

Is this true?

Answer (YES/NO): YES